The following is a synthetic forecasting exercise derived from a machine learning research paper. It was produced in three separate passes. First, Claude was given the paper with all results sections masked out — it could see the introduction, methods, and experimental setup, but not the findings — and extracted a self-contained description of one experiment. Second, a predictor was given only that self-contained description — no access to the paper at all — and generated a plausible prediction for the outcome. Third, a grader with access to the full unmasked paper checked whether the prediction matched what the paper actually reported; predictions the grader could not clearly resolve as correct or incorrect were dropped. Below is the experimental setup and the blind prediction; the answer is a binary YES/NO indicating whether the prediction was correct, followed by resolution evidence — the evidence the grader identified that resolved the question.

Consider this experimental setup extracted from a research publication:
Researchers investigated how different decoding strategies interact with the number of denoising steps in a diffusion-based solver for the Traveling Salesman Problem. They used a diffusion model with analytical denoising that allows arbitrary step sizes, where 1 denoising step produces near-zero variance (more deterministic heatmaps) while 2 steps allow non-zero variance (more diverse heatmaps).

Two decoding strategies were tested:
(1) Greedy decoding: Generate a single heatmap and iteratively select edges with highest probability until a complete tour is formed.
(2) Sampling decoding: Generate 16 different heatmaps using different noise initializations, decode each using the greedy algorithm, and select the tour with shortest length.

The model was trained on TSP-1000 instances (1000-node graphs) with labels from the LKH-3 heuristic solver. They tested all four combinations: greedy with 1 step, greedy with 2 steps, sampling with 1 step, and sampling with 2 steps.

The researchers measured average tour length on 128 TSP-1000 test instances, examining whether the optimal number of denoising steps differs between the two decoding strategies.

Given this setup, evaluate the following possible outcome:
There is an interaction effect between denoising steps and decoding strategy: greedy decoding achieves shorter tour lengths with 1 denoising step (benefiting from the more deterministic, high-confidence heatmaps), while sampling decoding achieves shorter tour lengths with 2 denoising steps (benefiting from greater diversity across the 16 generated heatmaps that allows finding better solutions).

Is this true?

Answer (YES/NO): YES